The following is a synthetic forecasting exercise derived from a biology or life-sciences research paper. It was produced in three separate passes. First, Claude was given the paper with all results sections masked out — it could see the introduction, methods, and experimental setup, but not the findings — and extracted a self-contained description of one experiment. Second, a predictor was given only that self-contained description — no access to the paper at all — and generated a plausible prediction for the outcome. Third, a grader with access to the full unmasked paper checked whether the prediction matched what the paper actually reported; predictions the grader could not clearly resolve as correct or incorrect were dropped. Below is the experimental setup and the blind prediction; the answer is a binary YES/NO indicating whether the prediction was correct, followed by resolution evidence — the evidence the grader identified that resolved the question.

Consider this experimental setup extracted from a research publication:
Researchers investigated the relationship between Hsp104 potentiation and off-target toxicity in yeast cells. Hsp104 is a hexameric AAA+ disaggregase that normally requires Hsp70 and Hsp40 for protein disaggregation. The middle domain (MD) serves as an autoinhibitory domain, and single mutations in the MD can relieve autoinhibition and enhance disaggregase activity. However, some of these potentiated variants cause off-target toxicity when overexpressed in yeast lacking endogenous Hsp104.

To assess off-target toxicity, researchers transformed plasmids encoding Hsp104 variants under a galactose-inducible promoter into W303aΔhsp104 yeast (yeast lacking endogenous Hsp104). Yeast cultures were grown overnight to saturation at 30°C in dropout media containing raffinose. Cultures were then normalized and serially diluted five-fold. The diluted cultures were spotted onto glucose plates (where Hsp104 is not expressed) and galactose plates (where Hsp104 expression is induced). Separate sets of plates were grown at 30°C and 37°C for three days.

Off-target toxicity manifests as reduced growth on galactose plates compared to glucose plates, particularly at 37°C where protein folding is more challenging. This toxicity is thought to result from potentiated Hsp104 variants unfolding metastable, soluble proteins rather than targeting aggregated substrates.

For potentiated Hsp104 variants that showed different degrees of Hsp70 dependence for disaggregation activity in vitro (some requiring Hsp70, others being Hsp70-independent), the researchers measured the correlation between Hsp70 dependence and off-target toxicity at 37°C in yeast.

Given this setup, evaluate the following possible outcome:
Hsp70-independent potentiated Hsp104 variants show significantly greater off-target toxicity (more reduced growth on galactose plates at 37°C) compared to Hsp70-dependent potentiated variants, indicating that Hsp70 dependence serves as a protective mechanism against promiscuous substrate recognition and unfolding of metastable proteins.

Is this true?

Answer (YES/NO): YES